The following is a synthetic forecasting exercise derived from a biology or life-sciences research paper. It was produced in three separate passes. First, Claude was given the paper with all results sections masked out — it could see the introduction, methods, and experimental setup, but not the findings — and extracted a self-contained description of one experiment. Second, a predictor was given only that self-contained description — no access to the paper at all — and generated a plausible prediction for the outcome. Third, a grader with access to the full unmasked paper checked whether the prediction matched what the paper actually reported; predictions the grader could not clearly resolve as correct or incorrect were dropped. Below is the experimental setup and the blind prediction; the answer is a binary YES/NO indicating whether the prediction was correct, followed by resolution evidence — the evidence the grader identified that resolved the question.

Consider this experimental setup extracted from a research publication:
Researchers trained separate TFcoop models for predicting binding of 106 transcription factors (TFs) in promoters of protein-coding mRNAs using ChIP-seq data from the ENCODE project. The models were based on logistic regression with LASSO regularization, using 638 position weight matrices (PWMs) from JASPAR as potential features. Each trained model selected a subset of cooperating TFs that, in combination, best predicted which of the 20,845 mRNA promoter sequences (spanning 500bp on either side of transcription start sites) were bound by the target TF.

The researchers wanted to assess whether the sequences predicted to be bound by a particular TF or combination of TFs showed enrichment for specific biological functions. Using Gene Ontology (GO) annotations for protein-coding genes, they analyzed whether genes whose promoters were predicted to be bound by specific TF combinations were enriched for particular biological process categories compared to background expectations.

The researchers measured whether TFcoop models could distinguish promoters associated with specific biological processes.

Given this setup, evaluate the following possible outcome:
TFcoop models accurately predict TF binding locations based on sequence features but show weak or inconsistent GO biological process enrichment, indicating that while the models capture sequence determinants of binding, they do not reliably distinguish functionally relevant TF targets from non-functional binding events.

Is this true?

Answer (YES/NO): NO